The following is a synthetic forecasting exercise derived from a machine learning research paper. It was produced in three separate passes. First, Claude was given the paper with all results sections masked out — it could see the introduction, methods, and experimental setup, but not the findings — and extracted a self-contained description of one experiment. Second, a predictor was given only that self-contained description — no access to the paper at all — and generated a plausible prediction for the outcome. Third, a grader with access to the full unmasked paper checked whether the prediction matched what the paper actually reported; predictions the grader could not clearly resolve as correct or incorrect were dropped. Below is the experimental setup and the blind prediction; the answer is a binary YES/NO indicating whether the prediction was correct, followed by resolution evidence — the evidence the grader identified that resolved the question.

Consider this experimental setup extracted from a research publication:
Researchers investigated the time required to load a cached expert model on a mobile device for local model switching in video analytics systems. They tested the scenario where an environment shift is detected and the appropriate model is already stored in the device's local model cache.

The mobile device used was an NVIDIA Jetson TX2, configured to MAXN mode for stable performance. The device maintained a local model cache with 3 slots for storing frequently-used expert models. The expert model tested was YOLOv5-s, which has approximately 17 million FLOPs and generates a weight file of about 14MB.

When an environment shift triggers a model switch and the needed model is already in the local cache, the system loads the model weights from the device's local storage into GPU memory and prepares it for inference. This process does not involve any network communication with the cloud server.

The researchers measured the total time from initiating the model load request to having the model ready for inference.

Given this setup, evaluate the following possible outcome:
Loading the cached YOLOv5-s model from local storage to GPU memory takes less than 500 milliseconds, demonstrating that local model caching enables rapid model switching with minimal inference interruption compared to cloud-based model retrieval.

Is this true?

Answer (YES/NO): YES